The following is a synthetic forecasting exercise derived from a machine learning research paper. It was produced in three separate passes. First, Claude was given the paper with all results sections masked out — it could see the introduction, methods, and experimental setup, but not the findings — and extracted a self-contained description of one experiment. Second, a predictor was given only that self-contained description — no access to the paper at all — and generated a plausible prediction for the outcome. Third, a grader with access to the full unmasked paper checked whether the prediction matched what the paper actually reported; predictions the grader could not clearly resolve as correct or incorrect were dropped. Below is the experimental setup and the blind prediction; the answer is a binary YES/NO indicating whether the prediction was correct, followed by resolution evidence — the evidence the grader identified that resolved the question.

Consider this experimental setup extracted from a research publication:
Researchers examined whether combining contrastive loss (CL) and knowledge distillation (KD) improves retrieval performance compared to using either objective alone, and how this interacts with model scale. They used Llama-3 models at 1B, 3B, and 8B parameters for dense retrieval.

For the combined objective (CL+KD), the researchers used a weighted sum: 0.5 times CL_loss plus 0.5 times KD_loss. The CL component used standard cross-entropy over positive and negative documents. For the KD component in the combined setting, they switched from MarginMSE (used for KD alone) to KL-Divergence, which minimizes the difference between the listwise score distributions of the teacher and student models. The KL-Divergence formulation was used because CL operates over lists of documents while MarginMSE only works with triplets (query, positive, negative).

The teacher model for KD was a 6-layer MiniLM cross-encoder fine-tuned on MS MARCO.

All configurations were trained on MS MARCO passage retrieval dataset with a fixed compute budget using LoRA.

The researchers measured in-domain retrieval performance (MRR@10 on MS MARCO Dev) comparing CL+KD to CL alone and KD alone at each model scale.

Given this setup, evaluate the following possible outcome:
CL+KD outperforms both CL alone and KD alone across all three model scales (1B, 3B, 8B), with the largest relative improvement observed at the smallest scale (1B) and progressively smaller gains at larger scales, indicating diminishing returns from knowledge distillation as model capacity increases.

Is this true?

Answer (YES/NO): NO